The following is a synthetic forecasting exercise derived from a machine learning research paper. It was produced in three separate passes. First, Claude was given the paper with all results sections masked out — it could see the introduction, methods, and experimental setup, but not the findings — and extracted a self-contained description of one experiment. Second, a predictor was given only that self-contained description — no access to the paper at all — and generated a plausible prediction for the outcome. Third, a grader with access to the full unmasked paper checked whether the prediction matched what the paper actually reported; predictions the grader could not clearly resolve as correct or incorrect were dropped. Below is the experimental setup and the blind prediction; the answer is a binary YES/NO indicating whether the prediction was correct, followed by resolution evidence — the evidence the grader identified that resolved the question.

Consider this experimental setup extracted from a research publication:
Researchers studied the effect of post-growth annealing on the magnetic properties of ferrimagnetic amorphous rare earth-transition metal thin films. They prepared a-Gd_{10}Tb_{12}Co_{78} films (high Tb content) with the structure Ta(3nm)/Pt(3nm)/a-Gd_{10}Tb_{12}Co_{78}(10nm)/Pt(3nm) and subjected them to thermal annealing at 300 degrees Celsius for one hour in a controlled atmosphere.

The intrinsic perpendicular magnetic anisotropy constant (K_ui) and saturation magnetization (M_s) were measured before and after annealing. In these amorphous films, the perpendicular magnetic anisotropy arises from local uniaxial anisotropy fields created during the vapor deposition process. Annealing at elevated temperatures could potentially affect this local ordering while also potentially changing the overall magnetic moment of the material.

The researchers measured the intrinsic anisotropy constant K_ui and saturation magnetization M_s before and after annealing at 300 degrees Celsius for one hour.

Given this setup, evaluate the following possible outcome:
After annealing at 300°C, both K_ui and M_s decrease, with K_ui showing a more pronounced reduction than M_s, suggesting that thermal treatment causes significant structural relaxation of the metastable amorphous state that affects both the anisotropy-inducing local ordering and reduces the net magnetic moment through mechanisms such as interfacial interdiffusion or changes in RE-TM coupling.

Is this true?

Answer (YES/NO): NO